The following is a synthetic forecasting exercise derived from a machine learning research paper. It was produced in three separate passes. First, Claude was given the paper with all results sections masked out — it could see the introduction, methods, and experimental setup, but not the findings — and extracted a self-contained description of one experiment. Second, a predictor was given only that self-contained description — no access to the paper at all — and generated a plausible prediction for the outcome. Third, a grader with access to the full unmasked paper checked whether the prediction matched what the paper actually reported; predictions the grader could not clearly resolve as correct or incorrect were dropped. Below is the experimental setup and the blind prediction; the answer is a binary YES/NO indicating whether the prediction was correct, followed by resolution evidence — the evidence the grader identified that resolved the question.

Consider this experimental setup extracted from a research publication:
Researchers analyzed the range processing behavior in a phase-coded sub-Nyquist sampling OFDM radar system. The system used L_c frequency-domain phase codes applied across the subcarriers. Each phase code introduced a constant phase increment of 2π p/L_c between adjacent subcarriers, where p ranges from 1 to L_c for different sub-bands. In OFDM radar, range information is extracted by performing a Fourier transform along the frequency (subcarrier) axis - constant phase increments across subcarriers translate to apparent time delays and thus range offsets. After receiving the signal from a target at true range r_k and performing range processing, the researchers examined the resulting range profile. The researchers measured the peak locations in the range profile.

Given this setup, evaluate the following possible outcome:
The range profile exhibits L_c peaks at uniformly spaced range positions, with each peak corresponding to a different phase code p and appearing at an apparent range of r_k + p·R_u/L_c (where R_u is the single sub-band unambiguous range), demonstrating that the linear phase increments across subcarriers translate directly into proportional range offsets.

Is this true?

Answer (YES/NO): NO